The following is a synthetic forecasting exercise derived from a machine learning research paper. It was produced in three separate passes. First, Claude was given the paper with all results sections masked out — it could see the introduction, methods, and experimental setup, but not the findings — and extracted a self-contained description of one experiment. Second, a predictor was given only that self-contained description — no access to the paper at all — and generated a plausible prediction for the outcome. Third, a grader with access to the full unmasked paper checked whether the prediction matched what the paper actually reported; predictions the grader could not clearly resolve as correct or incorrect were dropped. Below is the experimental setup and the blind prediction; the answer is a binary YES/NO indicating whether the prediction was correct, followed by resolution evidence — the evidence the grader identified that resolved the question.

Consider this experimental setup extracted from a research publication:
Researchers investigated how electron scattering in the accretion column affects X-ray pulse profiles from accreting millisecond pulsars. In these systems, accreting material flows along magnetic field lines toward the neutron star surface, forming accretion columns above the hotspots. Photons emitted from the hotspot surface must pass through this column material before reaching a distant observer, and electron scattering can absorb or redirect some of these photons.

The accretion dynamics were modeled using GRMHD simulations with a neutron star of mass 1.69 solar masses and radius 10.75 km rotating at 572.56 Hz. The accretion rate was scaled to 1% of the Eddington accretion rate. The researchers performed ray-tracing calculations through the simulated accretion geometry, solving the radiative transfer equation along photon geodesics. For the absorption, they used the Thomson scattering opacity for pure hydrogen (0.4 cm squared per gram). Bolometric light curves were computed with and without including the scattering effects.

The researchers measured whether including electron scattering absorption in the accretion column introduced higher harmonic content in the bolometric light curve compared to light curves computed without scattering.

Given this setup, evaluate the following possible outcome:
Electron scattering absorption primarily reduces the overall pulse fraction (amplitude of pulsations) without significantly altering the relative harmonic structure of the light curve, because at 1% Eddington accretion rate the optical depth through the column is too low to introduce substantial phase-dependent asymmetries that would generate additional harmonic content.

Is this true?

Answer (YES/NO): NO